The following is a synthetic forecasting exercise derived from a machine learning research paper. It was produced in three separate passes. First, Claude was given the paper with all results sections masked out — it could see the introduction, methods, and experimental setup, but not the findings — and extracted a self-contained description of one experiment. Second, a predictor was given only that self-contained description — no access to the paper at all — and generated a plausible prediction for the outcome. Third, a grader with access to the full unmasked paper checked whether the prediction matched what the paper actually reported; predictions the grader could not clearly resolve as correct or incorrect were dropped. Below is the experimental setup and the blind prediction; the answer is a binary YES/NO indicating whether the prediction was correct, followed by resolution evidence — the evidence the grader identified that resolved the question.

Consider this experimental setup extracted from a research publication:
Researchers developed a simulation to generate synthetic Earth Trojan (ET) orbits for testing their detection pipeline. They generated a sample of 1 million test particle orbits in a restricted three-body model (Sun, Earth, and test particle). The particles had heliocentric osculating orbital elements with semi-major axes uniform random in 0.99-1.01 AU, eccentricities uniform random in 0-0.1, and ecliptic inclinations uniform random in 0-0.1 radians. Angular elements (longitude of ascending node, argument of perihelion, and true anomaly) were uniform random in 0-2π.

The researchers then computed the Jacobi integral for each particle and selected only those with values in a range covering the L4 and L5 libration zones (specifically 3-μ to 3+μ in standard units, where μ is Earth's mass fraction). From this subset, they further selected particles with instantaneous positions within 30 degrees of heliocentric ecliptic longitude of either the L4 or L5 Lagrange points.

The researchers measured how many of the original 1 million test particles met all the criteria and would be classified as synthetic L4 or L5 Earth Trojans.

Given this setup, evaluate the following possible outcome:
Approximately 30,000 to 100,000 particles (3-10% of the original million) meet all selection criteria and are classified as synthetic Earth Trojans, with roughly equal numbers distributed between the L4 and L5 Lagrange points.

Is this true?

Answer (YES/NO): NO